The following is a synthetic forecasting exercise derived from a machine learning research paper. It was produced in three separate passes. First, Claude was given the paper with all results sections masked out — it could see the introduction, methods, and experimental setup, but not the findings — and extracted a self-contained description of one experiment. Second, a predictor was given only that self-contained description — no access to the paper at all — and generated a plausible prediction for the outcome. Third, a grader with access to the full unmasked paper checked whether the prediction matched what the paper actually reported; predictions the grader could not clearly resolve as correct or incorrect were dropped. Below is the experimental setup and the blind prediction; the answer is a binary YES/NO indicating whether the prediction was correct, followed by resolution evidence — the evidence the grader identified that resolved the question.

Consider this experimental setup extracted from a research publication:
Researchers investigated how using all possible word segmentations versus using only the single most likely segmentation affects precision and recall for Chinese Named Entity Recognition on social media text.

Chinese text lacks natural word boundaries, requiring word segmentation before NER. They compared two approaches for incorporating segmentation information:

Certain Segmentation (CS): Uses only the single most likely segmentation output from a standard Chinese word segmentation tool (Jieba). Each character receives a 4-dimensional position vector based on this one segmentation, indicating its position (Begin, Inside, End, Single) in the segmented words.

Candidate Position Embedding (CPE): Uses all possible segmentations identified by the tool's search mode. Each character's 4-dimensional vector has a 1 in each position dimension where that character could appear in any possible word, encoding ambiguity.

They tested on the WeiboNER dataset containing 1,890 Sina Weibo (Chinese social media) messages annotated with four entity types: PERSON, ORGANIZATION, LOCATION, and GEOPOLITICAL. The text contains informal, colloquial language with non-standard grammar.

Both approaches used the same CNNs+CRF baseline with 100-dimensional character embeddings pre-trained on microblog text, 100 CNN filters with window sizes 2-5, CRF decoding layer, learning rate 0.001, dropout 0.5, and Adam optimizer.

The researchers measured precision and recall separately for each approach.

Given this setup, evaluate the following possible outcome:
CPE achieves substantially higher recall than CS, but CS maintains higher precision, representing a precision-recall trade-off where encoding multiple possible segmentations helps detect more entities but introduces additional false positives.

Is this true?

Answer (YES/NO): YES